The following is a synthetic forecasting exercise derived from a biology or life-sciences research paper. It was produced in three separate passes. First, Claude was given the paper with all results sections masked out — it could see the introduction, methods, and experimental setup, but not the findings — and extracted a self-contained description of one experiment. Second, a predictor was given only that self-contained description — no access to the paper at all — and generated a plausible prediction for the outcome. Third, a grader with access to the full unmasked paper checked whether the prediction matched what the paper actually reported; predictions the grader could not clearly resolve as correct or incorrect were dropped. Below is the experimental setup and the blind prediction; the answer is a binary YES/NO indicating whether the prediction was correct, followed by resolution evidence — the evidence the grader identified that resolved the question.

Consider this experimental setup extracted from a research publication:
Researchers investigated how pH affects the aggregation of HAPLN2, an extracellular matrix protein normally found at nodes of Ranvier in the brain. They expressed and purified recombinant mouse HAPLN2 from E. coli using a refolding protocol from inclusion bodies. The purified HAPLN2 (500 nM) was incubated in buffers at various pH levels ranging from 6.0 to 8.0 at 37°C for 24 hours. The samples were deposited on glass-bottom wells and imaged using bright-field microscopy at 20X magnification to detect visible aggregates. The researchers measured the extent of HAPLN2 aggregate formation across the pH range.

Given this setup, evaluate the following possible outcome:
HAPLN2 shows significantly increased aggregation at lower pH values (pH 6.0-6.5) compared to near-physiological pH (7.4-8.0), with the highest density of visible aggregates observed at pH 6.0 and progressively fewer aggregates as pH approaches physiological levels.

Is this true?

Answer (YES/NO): YES